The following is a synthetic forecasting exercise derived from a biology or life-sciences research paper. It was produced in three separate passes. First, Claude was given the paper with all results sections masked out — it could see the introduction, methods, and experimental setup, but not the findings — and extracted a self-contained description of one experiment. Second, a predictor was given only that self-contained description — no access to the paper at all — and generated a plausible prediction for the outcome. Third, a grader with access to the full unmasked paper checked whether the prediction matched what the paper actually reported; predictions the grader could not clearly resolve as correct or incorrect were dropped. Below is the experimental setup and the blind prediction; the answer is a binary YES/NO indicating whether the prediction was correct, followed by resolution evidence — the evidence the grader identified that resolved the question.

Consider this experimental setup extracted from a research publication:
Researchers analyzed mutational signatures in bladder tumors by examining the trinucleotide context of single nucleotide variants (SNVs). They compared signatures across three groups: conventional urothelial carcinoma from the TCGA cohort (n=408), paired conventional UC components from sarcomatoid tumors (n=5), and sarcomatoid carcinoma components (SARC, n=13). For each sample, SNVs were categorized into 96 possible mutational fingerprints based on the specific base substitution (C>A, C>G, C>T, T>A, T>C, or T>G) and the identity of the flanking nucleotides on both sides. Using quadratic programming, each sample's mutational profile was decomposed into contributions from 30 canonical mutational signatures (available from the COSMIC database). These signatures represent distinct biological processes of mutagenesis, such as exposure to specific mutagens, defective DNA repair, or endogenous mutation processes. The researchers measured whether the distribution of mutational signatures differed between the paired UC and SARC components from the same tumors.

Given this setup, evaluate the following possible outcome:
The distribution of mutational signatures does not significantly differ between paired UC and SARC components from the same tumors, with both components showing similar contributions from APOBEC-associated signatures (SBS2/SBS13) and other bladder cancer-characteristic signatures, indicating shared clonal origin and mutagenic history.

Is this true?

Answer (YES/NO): NO